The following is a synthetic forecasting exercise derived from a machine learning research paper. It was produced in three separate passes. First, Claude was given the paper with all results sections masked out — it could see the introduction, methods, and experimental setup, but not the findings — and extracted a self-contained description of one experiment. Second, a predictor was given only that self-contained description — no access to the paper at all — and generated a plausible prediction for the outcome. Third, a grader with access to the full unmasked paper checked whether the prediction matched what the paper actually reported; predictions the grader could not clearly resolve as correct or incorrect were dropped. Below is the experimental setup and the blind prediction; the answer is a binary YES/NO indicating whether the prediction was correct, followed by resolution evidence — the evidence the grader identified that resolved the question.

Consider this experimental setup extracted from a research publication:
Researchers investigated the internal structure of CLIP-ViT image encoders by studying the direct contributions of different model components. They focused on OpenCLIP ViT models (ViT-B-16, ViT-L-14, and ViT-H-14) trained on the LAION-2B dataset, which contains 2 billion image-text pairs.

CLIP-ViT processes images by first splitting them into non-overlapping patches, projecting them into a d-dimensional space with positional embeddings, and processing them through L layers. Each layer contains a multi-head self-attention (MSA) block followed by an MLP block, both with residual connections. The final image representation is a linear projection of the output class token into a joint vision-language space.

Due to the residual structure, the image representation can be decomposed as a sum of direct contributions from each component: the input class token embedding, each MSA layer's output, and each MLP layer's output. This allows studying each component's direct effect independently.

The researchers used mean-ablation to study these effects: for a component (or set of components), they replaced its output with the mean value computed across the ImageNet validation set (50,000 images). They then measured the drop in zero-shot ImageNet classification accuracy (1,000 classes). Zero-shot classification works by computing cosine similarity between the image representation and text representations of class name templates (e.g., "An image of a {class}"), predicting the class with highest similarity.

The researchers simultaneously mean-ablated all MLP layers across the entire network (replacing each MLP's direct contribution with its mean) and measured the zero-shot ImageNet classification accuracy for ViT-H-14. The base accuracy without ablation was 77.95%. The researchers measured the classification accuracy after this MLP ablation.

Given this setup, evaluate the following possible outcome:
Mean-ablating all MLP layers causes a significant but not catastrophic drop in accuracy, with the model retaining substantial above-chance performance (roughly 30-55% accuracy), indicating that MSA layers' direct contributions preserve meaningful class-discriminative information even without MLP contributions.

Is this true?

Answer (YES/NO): NO